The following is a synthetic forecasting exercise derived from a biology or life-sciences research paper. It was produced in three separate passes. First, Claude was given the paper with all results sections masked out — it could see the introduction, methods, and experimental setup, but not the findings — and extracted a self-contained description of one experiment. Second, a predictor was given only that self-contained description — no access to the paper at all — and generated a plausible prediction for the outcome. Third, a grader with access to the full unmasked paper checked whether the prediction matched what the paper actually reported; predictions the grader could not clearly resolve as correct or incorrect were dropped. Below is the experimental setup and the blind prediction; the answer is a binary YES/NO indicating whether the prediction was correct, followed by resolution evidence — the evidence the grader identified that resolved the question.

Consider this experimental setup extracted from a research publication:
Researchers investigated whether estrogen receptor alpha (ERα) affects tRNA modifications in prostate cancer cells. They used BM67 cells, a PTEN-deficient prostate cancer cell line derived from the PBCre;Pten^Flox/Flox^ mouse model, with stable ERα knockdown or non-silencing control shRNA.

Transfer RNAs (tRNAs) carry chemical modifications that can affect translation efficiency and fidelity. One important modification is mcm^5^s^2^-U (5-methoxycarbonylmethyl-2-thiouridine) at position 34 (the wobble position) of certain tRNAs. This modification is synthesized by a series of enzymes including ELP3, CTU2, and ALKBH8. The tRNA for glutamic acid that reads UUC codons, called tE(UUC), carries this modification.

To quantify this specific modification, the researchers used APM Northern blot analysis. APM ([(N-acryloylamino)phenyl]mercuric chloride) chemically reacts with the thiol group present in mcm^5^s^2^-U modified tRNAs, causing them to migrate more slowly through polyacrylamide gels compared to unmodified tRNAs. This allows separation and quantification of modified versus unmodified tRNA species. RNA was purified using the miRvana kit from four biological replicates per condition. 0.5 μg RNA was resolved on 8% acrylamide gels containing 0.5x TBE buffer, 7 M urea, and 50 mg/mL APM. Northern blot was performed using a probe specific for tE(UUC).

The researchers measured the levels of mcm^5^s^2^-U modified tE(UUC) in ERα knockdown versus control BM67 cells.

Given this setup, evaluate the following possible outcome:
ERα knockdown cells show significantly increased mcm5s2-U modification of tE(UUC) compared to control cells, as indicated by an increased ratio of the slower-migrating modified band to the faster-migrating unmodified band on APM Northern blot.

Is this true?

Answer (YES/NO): NO